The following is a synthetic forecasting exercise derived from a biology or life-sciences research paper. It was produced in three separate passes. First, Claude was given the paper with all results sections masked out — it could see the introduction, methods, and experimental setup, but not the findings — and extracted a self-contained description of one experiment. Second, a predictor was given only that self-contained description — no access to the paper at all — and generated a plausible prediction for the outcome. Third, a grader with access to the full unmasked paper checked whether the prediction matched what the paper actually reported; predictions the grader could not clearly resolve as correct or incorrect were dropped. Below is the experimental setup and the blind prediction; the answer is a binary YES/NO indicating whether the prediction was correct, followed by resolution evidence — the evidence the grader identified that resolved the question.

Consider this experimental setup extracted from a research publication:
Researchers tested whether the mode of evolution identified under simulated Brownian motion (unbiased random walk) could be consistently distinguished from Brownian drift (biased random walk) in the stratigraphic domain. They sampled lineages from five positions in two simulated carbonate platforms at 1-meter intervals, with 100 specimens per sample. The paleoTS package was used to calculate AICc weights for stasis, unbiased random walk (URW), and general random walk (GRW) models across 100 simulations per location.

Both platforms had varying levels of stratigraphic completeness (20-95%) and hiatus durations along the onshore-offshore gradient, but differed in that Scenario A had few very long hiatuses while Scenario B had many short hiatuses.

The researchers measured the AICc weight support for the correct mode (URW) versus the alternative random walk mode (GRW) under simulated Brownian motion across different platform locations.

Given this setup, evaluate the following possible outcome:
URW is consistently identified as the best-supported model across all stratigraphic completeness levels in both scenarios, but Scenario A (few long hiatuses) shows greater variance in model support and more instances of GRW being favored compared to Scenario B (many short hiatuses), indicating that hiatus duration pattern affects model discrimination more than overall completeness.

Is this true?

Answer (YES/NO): NO